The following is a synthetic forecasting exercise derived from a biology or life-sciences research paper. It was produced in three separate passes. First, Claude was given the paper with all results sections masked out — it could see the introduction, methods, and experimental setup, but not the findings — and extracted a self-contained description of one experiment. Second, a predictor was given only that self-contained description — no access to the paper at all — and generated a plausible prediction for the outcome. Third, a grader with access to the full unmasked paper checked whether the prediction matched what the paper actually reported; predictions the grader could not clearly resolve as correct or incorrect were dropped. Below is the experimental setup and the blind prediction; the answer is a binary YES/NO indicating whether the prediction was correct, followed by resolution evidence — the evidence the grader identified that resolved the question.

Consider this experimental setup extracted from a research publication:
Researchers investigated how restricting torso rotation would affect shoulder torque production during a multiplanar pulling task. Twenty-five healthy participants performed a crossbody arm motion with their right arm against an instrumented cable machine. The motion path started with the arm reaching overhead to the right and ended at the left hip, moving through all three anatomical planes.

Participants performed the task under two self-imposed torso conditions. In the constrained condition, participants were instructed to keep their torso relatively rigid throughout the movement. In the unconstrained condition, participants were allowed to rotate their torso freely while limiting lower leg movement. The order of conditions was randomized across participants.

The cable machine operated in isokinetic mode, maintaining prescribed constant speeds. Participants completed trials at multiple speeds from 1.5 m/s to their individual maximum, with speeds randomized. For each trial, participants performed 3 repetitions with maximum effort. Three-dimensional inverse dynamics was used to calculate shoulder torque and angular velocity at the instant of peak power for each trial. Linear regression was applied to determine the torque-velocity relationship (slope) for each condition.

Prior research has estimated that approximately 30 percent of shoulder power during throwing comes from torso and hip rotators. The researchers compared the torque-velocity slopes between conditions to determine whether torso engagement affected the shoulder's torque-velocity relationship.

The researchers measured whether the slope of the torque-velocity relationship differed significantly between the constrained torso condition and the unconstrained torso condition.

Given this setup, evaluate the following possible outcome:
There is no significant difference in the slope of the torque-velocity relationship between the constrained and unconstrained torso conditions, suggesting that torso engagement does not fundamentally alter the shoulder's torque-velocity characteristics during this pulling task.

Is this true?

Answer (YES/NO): YES